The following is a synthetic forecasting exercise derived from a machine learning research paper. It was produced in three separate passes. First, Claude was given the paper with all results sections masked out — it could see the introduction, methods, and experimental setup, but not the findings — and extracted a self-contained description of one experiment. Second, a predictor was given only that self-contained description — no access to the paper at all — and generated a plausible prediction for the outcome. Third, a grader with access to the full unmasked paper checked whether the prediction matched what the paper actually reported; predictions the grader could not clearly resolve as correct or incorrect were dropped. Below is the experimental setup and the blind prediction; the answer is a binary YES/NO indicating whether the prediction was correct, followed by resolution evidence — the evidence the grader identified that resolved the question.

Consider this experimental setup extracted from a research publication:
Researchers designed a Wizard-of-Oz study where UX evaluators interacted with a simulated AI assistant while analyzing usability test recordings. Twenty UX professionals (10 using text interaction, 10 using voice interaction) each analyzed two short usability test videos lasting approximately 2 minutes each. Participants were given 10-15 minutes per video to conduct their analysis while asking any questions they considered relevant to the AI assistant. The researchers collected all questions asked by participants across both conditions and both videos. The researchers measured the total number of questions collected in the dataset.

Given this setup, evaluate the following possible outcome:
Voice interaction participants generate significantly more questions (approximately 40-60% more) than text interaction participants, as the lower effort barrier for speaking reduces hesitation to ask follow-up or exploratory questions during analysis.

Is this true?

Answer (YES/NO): NO